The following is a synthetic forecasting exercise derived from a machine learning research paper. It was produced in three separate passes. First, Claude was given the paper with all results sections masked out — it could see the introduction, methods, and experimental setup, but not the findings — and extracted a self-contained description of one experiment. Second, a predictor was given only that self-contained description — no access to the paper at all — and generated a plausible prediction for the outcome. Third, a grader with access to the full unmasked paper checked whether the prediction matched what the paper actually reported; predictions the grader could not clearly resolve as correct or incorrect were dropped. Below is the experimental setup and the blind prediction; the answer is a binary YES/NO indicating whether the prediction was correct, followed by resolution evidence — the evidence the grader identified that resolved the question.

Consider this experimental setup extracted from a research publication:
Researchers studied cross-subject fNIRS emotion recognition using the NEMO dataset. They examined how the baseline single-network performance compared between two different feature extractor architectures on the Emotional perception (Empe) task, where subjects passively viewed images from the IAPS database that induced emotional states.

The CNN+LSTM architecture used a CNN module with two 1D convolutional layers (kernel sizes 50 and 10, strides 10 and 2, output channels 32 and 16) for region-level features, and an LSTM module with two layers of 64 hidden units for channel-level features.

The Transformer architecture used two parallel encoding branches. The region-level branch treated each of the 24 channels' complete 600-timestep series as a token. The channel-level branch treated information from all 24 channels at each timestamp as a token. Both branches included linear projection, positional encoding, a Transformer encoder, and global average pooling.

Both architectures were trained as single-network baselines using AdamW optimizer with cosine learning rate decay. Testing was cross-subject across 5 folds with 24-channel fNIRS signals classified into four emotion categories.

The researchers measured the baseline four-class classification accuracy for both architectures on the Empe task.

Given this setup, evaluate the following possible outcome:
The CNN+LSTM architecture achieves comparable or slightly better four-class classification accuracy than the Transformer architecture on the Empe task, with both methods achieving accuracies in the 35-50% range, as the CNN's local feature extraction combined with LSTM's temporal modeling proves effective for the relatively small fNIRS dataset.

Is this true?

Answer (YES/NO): NO